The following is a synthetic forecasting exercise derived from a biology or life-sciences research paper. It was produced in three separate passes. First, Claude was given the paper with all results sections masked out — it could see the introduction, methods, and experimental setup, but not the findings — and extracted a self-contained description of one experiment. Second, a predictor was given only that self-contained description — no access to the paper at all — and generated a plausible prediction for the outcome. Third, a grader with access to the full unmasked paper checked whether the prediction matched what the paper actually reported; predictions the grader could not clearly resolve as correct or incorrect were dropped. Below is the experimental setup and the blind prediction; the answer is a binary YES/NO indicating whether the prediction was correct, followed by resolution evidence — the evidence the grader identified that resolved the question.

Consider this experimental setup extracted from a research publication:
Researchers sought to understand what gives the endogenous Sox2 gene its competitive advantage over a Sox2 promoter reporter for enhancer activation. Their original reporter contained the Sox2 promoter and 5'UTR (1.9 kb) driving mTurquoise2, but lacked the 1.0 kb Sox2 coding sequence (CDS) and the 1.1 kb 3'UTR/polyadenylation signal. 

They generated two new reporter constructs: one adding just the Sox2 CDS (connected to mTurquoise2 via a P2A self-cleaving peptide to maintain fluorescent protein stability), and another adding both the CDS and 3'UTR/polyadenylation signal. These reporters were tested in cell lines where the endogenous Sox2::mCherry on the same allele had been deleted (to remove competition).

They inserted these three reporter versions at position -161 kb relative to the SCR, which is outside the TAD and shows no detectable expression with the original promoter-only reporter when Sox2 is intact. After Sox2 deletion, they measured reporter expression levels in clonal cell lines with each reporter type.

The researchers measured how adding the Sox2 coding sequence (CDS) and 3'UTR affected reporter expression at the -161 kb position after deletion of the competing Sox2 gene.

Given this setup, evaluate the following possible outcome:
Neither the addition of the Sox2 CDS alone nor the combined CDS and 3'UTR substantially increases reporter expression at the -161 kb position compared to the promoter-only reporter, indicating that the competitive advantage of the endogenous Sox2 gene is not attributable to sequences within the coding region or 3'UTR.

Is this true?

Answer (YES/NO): NO